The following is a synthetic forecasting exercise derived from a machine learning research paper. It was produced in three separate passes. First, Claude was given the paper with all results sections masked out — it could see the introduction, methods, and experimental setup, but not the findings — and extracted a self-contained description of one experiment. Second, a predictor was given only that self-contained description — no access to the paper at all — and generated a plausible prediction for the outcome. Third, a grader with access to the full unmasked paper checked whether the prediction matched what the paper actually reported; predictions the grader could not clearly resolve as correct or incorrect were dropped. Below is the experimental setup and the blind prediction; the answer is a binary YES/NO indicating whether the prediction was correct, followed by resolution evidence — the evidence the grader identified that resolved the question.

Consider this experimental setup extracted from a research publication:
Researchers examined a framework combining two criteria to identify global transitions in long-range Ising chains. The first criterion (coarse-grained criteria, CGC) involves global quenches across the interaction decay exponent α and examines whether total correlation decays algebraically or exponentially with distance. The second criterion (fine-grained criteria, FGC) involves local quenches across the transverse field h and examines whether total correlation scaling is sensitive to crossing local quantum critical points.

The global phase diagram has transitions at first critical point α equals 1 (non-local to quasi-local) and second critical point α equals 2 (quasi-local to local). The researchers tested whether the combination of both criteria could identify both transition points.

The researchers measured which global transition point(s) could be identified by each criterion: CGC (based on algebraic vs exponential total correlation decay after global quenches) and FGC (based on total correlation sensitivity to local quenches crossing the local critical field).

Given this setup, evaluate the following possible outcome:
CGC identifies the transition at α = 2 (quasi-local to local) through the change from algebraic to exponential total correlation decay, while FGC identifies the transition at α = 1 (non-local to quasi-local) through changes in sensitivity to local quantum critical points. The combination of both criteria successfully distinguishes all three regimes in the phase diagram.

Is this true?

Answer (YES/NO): NO